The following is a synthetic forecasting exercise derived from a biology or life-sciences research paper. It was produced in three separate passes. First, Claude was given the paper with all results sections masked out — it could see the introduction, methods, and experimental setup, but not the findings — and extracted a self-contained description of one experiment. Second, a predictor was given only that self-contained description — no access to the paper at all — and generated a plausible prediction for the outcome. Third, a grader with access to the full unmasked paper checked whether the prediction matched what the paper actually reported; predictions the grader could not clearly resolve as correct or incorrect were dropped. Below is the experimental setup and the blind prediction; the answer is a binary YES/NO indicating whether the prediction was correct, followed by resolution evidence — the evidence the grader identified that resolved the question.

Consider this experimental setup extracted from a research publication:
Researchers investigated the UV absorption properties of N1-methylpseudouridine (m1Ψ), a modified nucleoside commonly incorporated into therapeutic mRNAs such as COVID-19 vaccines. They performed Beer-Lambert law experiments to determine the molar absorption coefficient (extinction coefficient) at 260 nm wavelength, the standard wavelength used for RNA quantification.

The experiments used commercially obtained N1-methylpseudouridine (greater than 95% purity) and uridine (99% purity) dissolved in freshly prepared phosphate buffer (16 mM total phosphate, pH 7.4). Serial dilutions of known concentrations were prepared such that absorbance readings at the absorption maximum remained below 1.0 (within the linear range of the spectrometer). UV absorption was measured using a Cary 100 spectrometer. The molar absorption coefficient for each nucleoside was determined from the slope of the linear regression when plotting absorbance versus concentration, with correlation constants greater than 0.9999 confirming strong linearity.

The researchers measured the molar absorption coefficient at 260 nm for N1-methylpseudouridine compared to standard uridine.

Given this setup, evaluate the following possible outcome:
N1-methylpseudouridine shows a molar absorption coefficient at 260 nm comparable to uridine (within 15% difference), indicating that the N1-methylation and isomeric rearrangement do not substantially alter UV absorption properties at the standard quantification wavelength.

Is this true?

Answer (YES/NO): NO